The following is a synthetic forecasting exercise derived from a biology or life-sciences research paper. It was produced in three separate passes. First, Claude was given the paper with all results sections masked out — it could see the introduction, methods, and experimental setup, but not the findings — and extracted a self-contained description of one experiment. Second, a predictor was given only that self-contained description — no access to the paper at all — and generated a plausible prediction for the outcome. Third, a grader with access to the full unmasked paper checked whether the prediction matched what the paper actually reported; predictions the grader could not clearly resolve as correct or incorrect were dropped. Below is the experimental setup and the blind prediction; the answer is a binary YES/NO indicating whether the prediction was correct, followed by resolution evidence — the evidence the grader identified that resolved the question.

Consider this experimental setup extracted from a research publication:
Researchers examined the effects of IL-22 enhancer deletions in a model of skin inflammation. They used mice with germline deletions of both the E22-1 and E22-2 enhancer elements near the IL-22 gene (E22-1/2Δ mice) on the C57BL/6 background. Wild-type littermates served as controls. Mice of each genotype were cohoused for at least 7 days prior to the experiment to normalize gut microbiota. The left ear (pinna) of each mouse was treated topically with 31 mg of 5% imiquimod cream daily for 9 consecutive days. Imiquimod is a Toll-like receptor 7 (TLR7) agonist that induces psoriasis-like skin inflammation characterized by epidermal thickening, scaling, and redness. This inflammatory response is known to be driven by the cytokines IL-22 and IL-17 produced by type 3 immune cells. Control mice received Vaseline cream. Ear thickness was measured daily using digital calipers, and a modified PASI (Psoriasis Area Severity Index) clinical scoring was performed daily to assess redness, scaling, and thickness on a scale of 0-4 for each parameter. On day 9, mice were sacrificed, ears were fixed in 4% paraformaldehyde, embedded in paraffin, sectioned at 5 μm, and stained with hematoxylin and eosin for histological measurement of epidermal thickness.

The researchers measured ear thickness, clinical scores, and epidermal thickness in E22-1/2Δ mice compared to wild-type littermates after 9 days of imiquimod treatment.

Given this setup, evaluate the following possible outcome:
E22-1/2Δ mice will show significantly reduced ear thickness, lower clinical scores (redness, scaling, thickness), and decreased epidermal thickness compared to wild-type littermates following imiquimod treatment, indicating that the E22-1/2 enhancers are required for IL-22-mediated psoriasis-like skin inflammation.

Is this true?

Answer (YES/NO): YES